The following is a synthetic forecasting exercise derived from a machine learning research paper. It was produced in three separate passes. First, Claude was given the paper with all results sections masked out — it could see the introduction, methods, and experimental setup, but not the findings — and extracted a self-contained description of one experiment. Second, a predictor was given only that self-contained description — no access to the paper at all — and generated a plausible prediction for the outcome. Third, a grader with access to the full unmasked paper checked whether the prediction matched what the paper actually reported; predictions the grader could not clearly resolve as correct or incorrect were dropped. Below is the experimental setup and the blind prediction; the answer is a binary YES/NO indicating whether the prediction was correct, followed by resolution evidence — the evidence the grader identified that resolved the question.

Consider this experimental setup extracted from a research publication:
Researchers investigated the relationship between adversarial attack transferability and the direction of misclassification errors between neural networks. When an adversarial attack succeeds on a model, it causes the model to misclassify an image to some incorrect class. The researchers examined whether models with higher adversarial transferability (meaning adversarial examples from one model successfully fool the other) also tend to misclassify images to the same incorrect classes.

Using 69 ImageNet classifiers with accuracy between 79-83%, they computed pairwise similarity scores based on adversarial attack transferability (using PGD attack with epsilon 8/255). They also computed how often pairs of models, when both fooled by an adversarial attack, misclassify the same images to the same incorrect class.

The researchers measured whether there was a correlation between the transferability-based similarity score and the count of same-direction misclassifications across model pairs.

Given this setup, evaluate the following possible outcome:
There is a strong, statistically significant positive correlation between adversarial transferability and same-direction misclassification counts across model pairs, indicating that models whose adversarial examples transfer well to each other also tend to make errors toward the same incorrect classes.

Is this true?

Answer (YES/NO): NO